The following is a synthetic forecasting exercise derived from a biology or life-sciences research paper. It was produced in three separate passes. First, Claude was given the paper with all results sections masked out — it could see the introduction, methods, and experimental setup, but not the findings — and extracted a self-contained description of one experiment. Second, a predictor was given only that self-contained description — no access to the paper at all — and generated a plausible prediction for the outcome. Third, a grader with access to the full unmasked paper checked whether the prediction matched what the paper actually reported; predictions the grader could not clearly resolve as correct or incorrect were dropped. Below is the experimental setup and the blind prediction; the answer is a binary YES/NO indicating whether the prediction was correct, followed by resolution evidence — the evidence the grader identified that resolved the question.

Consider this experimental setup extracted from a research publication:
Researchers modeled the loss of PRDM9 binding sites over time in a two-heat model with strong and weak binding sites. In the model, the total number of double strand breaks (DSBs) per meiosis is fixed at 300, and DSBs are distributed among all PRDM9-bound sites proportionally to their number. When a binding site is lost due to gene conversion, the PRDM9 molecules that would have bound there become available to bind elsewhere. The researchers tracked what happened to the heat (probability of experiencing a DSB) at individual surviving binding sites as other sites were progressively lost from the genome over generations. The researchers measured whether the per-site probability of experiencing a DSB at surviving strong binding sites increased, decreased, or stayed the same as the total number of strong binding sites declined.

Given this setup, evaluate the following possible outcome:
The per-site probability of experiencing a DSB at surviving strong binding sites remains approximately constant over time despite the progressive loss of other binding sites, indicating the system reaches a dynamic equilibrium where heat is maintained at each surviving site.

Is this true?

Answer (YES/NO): NO